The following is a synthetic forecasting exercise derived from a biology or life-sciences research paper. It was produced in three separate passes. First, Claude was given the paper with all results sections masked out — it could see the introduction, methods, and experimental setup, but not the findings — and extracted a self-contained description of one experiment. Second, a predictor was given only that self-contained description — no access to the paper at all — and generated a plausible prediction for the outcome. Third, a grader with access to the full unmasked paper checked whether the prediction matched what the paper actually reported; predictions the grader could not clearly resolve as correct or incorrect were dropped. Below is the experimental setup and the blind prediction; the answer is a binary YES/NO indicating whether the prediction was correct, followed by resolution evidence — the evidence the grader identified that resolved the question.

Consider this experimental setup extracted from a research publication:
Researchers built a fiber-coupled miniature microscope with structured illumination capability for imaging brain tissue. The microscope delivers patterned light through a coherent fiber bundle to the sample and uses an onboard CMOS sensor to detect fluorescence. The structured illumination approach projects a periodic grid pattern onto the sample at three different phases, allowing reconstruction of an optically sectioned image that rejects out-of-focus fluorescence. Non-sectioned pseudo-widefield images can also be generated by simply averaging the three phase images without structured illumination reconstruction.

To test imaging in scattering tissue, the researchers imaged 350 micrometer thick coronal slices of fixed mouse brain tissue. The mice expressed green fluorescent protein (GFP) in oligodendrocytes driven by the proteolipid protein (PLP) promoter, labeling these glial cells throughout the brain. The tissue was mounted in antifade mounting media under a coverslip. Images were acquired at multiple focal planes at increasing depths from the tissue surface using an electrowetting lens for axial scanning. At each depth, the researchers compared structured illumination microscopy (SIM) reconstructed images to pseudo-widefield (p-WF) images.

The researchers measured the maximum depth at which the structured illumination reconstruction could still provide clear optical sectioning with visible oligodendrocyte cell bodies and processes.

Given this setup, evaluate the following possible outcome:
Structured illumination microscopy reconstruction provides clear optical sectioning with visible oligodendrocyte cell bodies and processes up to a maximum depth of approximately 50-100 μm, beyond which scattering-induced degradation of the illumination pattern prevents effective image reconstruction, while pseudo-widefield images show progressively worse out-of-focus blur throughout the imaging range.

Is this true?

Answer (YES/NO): NO